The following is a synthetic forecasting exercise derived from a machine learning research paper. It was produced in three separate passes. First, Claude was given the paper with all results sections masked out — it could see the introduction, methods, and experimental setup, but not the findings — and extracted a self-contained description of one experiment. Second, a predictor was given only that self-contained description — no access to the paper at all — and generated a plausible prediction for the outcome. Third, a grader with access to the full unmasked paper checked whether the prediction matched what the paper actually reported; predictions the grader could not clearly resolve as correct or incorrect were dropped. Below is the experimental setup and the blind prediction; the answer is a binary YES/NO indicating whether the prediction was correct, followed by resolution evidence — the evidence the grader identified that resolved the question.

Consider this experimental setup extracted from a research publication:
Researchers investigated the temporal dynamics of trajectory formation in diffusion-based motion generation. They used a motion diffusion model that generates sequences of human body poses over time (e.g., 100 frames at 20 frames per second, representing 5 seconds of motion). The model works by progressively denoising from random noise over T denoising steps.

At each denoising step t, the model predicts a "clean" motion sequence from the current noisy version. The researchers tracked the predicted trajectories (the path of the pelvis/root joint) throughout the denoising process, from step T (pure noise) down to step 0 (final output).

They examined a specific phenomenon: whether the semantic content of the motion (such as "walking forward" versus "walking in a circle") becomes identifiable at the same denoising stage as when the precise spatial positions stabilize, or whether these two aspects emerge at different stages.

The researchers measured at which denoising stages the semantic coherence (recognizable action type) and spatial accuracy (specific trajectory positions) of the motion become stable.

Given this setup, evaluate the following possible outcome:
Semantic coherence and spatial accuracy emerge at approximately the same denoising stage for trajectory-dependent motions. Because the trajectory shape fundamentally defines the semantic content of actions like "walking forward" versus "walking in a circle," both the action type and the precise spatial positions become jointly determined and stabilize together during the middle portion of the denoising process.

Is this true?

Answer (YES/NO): NO